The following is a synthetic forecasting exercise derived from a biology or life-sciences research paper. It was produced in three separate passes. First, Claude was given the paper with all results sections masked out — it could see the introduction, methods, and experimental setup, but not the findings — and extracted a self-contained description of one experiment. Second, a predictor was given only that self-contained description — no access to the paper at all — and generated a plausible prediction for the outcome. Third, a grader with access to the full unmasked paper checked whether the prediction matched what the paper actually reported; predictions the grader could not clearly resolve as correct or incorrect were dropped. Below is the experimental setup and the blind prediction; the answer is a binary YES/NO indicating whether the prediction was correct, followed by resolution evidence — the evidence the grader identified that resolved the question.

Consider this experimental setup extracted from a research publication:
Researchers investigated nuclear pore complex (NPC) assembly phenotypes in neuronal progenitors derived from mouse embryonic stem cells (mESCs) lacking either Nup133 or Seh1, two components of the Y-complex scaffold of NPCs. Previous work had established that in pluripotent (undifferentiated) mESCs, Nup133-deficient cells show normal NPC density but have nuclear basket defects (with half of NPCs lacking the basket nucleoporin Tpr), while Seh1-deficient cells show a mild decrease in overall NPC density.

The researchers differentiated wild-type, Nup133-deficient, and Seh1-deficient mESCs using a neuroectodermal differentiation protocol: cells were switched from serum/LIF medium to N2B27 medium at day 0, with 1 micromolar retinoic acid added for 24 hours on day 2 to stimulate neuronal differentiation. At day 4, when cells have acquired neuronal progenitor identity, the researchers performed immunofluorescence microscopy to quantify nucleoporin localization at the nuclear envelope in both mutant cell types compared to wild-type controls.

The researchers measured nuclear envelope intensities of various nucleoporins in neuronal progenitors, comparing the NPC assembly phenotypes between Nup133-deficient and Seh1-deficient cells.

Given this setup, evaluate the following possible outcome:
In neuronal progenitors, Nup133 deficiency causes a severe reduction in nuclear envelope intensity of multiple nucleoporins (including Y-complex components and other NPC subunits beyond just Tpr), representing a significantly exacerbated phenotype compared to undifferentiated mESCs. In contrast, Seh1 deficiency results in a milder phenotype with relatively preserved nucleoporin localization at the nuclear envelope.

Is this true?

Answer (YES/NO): NO